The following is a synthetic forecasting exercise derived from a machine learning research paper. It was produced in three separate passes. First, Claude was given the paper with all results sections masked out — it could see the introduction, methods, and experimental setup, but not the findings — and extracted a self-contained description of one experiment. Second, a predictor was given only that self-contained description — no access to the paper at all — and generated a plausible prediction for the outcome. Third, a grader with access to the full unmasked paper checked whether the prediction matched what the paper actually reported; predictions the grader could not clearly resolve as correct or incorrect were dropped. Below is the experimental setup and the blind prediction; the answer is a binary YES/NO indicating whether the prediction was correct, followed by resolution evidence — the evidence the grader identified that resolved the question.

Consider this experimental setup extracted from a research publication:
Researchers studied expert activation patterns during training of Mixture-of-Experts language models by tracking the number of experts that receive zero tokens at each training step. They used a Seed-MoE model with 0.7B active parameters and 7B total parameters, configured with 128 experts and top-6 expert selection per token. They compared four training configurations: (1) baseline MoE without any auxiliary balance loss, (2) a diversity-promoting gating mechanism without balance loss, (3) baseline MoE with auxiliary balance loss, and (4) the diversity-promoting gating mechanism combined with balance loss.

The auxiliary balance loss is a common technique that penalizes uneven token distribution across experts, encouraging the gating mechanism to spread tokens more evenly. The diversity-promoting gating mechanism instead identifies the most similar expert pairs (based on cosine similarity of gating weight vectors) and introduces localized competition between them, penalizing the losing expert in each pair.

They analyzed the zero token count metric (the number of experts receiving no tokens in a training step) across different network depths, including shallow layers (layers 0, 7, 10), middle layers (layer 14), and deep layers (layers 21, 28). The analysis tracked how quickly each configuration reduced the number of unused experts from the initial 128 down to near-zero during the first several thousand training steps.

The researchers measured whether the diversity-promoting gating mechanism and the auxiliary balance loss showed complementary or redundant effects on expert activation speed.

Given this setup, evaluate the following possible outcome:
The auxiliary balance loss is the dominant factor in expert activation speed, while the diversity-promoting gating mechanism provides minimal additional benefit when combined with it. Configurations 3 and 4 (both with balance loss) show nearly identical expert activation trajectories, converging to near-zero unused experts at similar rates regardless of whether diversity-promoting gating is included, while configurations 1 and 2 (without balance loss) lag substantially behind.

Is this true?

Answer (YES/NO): NO